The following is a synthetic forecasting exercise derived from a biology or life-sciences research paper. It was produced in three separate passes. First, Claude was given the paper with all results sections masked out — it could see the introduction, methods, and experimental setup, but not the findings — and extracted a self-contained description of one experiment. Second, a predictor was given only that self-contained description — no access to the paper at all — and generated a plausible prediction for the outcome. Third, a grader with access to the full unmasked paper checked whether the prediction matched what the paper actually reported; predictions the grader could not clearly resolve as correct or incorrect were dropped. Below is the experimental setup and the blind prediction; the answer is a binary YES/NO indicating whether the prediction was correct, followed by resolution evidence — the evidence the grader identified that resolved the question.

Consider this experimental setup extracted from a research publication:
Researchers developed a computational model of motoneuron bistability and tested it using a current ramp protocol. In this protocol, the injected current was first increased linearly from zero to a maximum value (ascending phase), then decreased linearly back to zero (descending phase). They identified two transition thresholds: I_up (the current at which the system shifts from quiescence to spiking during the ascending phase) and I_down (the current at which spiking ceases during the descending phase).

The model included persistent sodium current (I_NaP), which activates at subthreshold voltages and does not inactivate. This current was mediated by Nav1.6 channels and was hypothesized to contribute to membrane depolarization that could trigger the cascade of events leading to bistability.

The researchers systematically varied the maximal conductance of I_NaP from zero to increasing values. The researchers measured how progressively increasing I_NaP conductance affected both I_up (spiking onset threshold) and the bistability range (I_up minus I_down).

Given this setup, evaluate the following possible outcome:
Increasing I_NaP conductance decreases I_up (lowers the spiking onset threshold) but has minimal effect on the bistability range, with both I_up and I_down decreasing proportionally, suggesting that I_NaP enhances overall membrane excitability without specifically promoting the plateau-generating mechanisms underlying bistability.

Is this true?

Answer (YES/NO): NO